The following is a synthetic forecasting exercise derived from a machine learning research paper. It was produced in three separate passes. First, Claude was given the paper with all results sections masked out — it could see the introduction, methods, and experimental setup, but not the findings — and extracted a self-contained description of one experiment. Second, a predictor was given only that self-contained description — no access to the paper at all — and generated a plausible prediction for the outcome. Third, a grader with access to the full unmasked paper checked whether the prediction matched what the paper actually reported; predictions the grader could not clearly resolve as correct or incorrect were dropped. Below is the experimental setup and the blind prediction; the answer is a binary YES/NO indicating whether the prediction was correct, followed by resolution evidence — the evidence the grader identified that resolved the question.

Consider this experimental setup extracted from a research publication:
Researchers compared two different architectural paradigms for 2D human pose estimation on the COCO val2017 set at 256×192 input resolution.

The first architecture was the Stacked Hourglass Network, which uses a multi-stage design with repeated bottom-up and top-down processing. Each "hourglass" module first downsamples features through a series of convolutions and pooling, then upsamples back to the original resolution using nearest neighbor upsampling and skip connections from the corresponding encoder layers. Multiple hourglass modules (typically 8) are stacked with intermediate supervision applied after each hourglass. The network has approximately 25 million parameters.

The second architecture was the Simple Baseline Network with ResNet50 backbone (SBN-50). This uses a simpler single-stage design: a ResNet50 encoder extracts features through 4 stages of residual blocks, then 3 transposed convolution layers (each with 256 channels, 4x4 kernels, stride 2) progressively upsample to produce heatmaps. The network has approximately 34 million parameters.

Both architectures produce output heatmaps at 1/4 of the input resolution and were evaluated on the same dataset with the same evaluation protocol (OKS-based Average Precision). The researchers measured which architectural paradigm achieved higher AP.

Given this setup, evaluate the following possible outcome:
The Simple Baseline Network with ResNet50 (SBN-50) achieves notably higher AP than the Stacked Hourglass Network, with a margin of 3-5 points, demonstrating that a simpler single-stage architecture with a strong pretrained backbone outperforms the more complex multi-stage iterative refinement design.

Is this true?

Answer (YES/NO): YES